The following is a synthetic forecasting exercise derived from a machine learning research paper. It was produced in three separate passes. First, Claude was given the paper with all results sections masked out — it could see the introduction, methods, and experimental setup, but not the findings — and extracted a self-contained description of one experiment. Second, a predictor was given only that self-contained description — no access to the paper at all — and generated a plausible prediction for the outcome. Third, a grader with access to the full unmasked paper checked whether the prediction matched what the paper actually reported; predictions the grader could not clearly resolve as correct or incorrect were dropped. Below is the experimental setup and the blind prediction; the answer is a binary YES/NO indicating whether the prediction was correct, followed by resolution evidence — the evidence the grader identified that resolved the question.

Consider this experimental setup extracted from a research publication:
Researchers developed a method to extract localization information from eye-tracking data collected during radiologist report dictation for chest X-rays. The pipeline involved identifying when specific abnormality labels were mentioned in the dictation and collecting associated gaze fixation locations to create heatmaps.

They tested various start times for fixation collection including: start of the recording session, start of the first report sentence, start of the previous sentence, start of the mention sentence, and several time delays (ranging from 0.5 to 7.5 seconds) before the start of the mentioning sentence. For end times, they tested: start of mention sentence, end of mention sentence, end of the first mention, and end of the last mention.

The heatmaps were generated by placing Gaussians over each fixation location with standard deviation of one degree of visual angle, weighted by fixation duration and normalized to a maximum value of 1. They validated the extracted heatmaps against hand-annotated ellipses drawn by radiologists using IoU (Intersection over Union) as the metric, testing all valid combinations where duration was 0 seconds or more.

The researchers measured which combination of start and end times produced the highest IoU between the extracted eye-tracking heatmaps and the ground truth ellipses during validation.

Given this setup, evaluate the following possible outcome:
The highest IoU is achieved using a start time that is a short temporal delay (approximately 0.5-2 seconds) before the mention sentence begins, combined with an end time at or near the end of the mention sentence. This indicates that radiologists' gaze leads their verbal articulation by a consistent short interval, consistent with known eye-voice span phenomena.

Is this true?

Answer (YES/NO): NO